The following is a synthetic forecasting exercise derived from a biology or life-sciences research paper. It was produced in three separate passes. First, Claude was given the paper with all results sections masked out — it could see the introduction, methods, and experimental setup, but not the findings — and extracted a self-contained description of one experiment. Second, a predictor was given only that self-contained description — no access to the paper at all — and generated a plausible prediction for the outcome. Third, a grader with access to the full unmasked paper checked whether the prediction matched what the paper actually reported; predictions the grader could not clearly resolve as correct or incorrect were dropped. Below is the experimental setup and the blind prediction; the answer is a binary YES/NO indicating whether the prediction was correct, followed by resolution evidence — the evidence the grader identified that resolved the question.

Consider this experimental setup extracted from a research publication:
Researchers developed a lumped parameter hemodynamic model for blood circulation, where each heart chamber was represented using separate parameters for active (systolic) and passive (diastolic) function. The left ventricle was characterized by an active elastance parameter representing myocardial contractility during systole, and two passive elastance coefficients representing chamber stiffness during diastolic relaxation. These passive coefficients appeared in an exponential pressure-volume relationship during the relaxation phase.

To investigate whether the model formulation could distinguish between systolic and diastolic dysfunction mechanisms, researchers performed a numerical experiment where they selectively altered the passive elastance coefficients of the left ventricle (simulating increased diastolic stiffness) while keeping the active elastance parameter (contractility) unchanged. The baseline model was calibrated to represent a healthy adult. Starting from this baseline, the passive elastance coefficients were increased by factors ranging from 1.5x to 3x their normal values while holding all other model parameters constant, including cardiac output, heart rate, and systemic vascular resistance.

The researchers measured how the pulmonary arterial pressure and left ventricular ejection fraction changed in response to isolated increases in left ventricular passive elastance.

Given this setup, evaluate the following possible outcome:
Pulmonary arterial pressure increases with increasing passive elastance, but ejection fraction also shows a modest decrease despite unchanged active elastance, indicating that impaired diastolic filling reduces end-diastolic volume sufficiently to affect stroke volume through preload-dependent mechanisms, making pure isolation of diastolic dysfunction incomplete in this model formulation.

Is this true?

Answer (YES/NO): NO